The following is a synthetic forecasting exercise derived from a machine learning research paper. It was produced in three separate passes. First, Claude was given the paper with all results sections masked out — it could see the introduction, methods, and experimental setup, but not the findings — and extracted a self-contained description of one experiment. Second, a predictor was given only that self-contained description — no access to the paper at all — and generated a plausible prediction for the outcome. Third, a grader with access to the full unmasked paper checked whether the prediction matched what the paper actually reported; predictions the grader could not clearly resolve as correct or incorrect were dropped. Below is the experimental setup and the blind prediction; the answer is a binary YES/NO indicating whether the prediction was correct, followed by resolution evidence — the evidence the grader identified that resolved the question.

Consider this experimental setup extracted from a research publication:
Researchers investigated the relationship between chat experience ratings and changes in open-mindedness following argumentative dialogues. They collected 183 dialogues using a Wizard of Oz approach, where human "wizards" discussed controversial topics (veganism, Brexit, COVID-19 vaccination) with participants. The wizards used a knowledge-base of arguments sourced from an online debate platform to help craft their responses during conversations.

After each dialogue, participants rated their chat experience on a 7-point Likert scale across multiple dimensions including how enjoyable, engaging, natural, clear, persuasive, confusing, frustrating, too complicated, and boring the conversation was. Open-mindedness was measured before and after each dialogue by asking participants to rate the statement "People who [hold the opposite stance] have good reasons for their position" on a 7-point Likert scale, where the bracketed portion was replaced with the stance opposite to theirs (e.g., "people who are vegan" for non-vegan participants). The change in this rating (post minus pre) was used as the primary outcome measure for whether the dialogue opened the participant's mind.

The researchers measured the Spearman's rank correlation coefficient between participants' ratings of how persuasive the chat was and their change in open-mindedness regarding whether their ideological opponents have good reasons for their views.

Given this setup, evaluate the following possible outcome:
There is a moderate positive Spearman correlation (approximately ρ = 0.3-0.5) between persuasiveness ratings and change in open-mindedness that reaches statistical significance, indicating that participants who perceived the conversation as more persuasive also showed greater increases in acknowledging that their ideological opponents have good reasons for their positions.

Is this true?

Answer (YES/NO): NO